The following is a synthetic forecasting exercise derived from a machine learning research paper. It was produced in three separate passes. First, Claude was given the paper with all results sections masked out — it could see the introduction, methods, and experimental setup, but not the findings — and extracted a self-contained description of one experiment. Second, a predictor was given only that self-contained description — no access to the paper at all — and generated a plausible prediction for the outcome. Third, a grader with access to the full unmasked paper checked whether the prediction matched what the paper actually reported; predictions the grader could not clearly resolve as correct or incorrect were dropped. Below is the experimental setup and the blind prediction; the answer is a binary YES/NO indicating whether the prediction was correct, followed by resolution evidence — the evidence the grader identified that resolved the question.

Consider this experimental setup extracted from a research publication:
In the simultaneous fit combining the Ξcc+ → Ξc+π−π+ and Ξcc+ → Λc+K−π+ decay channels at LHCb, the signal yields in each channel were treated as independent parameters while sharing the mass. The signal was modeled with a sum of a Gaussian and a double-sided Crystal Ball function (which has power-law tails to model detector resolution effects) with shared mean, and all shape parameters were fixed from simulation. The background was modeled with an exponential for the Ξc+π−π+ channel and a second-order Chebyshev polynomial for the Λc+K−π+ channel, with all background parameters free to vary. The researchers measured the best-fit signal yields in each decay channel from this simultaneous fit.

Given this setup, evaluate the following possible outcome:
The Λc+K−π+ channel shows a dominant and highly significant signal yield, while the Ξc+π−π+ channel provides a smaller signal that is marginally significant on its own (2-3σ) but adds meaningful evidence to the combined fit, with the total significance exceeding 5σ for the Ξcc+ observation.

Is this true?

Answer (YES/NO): NO